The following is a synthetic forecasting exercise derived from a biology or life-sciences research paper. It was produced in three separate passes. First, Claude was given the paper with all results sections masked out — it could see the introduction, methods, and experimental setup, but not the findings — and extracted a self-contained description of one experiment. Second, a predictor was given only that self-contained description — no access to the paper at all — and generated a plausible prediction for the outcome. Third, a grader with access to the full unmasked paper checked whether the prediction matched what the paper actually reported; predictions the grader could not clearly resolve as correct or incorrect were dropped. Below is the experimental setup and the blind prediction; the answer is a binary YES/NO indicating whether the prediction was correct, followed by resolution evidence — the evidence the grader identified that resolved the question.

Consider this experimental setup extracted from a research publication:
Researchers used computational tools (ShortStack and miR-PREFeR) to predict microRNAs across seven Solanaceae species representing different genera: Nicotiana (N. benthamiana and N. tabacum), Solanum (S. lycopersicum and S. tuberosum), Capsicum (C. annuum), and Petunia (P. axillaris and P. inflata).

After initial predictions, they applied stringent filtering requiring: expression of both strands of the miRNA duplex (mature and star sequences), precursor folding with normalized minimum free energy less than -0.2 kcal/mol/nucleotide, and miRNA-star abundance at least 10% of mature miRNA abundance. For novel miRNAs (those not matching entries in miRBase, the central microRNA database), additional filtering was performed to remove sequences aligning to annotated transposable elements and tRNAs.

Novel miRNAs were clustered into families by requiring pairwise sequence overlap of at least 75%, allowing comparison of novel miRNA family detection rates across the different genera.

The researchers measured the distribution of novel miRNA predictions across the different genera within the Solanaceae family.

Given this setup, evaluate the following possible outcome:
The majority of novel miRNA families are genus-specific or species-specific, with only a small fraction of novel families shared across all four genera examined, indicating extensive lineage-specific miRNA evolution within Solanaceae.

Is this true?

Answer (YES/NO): YES